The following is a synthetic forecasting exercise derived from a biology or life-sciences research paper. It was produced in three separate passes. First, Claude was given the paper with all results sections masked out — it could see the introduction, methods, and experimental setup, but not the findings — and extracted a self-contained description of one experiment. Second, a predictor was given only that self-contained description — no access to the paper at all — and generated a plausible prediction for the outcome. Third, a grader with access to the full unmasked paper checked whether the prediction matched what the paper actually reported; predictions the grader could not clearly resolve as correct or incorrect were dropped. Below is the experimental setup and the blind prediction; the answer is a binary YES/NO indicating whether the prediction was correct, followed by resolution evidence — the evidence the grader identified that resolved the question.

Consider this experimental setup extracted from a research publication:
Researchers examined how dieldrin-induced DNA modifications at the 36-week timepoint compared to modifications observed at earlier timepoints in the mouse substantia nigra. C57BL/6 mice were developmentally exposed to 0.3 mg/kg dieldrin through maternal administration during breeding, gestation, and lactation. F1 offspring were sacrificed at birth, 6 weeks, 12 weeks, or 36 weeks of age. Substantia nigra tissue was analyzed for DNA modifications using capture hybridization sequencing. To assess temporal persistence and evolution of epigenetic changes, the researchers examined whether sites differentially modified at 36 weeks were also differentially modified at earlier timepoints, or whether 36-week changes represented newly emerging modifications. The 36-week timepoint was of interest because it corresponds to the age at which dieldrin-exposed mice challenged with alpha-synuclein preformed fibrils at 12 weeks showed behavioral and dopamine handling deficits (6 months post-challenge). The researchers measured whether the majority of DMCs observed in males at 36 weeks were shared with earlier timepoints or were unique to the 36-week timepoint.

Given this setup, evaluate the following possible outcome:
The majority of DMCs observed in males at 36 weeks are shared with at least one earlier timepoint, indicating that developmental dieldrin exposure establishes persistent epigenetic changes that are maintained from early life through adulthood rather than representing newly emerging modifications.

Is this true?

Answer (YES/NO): NO